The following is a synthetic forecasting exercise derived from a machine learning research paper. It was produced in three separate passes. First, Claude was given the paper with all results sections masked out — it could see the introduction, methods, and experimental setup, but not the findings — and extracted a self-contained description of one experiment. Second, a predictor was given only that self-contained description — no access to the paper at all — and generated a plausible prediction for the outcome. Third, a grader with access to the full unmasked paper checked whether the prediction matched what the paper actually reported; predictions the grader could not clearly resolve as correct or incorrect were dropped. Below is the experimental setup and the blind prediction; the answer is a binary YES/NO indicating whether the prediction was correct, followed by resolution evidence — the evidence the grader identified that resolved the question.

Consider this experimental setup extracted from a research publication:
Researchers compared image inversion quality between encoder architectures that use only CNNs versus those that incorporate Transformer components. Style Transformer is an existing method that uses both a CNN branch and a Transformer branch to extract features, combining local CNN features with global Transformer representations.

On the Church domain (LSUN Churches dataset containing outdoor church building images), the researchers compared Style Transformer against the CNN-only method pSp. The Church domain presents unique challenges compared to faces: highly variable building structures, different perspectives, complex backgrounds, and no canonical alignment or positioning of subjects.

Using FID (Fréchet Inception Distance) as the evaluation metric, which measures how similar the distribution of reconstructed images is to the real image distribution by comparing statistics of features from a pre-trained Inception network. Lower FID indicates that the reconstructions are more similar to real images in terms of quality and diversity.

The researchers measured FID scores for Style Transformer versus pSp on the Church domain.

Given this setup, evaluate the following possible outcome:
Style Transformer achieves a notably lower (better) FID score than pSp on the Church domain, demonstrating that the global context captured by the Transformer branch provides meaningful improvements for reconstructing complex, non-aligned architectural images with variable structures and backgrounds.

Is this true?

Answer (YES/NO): NO